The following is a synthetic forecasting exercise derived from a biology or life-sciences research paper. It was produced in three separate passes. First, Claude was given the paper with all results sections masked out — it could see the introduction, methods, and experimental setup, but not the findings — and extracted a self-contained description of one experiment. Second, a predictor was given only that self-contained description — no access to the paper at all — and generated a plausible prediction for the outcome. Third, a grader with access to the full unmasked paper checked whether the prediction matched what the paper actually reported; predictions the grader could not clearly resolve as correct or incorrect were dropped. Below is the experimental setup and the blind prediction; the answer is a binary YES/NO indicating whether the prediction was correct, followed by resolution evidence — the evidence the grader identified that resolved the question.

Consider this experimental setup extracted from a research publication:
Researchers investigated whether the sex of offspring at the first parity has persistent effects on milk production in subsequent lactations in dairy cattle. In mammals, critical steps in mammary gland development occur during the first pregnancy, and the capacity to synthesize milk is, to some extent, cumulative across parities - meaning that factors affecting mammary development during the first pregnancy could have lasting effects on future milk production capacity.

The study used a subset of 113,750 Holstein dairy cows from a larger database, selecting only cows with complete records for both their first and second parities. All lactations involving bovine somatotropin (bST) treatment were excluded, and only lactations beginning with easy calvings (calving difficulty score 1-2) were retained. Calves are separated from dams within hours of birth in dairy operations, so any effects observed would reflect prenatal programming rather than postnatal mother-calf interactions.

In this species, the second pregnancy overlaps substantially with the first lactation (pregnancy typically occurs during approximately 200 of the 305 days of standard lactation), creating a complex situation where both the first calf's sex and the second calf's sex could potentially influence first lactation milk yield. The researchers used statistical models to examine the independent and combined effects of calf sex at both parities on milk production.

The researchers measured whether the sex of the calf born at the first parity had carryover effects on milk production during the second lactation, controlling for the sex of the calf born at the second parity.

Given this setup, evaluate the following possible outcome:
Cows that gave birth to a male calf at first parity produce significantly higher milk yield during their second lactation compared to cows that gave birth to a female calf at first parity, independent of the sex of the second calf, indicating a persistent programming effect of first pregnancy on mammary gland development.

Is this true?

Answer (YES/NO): NO